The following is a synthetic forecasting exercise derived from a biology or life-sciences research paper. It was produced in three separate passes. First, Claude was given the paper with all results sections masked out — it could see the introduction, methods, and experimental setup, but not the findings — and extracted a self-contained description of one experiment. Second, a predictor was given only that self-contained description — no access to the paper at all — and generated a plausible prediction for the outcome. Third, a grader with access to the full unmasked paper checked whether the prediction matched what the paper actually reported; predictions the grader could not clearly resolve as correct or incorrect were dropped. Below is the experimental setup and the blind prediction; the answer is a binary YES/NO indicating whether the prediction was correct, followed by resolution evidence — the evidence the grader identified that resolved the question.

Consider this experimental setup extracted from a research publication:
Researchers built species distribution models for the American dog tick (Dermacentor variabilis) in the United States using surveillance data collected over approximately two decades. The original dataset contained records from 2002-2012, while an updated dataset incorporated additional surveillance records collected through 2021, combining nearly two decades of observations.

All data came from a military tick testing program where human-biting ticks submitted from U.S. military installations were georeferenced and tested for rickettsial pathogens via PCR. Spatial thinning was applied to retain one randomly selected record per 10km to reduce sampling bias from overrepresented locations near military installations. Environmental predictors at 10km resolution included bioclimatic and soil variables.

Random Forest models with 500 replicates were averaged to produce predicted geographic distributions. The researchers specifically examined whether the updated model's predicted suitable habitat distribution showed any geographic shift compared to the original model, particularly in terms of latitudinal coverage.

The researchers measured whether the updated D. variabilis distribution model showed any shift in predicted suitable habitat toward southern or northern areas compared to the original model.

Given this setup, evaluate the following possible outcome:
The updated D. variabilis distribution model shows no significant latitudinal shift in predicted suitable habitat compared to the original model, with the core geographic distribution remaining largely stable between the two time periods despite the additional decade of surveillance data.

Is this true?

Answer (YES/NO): NO